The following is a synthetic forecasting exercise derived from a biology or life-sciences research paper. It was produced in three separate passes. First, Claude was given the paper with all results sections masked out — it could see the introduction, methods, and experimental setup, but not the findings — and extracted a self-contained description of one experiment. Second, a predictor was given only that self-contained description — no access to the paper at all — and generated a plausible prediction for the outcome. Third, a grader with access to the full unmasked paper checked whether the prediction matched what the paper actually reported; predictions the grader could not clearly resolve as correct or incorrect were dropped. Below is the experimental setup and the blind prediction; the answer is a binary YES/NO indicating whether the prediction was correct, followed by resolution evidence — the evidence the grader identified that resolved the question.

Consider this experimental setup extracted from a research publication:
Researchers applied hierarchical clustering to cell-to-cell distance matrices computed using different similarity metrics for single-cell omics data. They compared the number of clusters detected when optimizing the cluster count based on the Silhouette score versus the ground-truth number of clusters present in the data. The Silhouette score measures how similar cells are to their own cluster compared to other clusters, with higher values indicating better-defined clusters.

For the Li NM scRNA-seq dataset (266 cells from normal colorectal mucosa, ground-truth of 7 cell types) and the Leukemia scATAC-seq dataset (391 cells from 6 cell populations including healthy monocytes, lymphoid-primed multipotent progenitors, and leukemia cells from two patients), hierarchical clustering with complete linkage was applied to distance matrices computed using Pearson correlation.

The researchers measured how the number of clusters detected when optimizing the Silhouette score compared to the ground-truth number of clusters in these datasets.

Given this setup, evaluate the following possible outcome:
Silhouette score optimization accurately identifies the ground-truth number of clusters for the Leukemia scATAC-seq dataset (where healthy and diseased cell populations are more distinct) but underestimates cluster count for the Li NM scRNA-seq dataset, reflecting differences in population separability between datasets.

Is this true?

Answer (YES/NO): NO